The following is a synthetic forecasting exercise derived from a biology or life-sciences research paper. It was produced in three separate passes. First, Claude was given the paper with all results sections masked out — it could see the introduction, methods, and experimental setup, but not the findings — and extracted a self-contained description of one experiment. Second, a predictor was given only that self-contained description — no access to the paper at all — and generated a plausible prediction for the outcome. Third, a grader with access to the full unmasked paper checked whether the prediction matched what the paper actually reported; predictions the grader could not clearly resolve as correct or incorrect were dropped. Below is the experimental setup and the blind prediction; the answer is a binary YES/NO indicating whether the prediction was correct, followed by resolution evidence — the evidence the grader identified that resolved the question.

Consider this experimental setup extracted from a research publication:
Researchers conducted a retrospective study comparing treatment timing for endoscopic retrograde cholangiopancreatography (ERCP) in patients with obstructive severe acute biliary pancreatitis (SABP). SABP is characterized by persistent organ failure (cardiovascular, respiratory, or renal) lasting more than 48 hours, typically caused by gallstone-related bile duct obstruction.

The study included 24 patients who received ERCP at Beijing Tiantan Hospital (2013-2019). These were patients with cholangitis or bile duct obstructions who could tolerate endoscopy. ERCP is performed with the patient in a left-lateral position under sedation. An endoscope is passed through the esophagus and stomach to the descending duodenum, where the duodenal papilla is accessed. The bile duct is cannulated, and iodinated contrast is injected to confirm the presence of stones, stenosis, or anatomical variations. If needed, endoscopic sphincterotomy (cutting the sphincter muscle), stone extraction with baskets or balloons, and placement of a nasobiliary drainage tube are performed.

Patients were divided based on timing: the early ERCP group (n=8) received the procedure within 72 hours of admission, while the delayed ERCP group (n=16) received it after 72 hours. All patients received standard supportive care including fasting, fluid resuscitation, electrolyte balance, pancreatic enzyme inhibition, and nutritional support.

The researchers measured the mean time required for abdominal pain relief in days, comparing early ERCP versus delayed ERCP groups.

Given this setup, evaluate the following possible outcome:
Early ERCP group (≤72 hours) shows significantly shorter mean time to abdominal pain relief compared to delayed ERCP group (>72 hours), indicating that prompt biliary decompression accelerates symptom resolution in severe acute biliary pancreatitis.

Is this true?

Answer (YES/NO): NO